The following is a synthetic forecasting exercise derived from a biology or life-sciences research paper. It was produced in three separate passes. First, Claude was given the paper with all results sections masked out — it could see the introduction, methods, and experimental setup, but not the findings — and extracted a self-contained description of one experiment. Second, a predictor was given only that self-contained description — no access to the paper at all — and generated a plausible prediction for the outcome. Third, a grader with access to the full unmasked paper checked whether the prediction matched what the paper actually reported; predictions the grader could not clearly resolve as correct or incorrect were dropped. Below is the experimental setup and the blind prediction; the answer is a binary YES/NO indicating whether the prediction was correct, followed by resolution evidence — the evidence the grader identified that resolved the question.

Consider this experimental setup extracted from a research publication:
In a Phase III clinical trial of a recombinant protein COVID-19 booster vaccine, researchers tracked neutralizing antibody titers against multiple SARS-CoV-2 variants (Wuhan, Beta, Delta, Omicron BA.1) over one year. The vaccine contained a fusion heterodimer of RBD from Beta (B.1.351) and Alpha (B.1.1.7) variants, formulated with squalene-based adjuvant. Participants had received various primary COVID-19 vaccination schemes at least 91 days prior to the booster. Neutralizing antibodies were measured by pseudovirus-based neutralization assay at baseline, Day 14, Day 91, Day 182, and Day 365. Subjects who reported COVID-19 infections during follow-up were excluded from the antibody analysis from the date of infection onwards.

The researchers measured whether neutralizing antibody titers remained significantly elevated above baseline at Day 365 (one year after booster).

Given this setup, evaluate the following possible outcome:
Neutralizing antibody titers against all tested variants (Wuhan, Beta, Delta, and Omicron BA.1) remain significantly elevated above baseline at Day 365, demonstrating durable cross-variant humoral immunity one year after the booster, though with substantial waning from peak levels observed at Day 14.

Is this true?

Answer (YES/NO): YES